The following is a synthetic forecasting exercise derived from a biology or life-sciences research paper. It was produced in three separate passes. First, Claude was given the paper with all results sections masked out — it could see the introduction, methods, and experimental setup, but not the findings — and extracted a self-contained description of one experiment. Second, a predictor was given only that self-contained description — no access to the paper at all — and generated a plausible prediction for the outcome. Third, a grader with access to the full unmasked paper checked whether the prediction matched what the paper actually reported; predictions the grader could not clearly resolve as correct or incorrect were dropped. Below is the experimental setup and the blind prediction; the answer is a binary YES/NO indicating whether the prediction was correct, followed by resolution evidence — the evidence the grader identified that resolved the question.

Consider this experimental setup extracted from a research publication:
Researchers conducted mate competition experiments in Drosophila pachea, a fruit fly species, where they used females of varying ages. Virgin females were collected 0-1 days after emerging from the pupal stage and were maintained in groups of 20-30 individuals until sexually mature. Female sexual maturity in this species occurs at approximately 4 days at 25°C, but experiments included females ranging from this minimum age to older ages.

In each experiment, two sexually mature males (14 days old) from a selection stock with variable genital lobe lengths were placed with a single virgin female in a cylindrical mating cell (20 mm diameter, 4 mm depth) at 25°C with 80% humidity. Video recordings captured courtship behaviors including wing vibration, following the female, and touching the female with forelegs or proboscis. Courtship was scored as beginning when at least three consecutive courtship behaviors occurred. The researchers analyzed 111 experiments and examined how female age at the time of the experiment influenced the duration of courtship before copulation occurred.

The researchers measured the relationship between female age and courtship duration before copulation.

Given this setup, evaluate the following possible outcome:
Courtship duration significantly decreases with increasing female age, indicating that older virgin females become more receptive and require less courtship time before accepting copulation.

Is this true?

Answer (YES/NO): NO